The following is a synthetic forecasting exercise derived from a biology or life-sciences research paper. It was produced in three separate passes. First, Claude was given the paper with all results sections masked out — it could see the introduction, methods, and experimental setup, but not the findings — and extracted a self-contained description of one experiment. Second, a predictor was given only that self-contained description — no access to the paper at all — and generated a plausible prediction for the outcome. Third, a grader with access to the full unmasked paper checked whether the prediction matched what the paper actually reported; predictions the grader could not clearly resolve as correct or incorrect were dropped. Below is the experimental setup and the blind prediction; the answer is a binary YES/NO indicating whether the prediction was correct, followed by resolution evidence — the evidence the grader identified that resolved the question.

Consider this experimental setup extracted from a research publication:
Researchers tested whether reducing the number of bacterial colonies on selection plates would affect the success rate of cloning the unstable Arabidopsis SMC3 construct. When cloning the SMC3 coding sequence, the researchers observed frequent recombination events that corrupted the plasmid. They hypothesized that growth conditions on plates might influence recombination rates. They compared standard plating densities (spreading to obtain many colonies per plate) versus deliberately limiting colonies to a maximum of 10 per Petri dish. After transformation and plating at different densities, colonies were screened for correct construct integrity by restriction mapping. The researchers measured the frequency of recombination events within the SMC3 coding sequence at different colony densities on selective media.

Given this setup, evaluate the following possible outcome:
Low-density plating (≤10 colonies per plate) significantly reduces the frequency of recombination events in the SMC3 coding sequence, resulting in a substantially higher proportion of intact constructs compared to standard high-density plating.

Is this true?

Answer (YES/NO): YES